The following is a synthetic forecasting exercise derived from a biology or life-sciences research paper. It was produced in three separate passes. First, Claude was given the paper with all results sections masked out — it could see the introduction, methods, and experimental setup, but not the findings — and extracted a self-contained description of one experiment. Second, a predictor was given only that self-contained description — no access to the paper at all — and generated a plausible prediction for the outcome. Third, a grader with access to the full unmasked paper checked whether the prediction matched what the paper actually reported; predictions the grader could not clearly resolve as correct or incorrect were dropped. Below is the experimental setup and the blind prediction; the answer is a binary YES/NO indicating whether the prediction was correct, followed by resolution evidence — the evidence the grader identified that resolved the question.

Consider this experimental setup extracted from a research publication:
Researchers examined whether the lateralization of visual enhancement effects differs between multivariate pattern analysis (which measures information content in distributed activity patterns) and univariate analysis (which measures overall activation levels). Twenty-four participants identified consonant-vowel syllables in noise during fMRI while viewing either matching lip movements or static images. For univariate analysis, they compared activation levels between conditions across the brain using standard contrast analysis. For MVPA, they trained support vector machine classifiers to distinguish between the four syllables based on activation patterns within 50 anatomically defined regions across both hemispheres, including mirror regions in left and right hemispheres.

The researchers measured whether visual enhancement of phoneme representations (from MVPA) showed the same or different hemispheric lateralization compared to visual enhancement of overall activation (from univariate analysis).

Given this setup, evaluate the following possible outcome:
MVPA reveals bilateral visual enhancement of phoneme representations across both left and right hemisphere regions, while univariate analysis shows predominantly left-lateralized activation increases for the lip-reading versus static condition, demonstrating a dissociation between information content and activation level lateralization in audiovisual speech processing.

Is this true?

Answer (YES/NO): NO